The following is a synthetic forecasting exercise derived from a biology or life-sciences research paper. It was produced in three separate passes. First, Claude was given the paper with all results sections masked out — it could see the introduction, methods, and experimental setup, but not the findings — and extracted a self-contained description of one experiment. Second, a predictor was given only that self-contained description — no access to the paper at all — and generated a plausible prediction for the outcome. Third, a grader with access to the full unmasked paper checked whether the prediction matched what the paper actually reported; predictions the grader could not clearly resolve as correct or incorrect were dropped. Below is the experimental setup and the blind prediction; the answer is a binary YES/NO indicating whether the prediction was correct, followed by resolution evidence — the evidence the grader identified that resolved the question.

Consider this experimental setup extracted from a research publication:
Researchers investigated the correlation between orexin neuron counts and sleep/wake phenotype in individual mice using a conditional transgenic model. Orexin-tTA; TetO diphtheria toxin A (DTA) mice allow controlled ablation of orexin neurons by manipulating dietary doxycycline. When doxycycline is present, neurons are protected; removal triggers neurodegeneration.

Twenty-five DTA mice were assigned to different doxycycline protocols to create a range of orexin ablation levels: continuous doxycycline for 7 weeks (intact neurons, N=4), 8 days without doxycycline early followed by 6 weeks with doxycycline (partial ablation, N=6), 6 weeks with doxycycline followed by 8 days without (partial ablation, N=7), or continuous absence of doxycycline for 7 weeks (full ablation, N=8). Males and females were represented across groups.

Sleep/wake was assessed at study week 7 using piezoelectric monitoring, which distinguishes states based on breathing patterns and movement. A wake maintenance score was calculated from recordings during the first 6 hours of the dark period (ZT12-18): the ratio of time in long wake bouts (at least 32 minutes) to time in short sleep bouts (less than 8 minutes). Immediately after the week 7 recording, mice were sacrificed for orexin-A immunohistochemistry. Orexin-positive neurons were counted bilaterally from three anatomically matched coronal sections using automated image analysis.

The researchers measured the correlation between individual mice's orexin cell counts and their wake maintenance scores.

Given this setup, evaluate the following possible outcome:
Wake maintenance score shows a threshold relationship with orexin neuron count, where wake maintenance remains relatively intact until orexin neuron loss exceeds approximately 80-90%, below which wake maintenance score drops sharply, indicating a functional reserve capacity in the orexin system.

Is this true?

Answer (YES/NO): NO